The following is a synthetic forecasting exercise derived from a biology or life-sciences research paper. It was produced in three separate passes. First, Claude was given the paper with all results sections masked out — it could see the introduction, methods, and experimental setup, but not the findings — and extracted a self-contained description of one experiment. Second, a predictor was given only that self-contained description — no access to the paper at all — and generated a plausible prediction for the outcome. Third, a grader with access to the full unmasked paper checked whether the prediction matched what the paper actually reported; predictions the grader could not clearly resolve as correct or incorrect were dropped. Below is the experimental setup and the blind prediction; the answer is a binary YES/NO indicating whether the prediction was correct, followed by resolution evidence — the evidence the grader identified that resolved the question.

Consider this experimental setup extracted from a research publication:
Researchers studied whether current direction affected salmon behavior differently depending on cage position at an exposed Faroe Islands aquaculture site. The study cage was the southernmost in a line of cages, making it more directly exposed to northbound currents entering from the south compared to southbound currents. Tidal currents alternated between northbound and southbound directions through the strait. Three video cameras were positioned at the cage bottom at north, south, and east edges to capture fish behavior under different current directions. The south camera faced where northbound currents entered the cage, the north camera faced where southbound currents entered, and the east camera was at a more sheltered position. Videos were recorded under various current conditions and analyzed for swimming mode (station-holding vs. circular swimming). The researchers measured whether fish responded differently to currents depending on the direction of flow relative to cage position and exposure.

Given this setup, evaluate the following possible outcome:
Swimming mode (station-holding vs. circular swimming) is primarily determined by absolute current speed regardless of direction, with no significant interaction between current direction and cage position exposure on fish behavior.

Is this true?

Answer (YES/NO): NO